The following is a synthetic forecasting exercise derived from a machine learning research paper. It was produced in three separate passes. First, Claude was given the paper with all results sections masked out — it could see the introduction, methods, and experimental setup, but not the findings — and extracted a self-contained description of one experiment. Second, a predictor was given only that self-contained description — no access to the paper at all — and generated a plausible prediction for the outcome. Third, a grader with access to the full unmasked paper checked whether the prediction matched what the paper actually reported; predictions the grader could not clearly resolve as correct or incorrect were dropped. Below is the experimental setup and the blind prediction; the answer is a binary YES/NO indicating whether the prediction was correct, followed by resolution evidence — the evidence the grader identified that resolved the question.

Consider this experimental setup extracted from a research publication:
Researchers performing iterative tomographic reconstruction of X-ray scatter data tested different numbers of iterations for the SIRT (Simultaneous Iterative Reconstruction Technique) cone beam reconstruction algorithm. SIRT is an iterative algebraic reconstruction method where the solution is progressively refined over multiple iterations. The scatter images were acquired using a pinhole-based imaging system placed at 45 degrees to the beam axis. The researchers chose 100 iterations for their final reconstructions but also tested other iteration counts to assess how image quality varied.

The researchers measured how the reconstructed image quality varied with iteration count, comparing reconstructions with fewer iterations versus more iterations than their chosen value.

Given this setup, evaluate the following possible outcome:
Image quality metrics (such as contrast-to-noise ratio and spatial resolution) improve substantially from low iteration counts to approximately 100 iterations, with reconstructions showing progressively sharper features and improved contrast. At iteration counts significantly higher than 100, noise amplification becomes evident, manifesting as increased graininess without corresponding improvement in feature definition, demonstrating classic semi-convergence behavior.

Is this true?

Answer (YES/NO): YES